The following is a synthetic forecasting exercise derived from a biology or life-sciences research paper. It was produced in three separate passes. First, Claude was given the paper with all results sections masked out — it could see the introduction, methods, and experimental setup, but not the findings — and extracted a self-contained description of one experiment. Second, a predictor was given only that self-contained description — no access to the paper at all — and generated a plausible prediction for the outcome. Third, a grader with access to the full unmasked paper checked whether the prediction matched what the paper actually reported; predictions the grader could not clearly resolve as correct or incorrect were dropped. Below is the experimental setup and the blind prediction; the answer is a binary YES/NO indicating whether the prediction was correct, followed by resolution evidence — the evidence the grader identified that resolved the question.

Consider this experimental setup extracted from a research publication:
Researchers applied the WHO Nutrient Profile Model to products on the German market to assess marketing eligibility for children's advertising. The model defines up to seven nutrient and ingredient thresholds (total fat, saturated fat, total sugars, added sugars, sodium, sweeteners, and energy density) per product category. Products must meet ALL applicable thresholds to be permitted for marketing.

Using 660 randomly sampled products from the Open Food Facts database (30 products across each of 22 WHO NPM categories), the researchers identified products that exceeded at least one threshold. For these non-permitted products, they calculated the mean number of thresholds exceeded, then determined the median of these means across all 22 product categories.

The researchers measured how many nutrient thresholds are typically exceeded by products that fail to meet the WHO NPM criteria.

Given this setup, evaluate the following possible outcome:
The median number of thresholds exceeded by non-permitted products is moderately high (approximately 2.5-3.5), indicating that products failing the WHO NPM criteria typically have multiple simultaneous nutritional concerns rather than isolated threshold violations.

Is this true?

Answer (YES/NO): NO